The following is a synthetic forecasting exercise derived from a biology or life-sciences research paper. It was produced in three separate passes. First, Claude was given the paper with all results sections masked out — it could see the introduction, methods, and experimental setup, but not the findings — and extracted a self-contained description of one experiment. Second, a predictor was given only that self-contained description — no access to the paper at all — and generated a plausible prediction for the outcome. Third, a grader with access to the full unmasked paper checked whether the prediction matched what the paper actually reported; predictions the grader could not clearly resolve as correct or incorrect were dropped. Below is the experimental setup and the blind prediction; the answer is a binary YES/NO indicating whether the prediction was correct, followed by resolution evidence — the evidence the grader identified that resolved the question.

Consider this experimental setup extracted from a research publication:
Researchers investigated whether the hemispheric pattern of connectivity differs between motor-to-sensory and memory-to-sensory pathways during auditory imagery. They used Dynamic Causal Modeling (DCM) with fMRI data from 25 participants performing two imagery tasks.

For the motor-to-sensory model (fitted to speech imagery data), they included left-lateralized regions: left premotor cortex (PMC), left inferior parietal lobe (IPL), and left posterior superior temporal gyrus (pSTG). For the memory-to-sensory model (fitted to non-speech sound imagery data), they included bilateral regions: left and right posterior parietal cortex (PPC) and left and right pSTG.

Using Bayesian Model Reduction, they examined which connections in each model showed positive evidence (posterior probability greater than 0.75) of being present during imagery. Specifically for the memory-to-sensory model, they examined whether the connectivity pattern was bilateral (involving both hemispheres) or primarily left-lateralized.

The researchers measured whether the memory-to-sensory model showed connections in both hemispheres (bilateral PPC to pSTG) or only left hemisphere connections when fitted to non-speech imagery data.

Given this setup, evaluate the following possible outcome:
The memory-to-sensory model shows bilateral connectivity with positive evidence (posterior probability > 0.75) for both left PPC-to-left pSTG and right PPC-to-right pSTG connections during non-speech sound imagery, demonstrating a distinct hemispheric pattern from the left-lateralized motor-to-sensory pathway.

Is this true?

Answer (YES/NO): NO